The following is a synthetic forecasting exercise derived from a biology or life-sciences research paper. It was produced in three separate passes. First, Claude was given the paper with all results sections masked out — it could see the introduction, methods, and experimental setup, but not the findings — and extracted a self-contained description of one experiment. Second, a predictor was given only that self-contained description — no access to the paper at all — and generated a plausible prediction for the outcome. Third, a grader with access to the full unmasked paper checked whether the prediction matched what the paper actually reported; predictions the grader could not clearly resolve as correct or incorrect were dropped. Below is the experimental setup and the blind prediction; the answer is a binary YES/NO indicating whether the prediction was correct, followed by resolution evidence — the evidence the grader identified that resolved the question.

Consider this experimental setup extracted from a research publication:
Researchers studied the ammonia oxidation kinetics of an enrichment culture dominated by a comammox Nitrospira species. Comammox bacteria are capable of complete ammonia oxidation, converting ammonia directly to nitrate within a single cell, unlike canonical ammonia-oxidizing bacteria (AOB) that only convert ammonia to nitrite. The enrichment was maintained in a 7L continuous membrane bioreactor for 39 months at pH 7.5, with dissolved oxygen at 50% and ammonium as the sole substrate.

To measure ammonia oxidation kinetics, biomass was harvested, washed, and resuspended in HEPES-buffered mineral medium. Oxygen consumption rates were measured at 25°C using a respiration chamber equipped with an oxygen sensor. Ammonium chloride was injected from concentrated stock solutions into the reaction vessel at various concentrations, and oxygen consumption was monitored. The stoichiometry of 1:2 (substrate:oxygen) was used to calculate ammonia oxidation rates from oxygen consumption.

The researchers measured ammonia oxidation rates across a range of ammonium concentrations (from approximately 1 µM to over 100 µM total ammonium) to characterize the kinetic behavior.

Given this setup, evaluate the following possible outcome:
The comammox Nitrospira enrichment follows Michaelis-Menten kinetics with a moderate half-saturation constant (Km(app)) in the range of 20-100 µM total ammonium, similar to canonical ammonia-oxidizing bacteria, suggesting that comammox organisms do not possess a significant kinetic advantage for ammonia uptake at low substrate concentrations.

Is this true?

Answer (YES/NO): NO